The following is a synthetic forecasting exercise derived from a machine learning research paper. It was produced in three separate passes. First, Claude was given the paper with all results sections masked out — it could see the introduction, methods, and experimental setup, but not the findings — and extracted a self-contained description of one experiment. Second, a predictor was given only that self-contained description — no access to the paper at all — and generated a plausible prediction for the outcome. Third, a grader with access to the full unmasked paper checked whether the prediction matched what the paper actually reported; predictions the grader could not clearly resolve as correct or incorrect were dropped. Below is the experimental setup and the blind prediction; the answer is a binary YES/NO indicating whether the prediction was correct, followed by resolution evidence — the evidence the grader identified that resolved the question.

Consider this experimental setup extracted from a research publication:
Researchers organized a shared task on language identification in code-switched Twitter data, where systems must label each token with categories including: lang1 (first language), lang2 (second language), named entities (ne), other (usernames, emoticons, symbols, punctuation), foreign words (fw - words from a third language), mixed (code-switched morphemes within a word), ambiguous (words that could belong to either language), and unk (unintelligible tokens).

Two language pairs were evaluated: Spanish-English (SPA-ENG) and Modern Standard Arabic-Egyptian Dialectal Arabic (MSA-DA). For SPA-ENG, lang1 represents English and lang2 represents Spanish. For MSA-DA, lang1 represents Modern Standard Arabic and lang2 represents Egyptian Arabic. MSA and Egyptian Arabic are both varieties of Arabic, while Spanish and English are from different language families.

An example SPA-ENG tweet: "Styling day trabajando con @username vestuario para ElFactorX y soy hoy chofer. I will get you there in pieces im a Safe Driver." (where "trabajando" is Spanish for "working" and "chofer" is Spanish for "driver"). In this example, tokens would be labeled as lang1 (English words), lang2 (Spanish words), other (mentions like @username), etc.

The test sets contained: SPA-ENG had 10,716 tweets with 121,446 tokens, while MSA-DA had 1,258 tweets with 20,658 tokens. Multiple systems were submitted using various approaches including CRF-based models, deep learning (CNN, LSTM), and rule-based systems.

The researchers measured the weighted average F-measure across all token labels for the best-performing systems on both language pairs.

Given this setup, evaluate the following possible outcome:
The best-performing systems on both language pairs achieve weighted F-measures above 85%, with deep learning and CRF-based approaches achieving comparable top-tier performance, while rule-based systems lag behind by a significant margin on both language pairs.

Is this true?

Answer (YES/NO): NO